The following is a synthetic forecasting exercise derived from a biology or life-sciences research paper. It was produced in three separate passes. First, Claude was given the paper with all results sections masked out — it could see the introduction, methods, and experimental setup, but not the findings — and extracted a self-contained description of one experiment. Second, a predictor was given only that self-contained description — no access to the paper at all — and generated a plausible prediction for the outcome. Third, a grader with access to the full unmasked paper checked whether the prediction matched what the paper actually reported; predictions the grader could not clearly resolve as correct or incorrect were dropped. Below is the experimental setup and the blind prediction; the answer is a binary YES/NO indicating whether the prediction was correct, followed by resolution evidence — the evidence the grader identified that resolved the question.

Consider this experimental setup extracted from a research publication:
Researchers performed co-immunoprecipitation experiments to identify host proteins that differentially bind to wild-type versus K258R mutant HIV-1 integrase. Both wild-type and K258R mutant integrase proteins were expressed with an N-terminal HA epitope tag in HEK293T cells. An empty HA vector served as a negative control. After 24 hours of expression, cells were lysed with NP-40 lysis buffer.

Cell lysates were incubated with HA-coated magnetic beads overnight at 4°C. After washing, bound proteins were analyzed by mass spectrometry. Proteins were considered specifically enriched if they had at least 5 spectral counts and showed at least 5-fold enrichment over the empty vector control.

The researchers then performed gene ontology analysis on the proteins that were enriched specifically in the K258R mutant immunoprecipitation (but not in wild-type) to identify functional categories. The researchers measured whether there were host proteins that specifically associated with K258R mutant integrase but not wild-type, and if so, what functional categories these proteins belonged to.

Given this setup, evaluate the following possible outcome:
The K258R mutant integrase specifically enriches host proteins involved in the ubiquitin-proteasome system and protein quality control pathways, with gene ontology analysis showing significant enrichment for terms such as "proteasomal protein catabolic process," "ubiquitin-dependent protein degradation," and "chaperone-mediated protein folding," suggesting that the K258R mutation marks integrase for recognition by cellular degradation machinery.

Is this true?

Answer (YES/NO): NO